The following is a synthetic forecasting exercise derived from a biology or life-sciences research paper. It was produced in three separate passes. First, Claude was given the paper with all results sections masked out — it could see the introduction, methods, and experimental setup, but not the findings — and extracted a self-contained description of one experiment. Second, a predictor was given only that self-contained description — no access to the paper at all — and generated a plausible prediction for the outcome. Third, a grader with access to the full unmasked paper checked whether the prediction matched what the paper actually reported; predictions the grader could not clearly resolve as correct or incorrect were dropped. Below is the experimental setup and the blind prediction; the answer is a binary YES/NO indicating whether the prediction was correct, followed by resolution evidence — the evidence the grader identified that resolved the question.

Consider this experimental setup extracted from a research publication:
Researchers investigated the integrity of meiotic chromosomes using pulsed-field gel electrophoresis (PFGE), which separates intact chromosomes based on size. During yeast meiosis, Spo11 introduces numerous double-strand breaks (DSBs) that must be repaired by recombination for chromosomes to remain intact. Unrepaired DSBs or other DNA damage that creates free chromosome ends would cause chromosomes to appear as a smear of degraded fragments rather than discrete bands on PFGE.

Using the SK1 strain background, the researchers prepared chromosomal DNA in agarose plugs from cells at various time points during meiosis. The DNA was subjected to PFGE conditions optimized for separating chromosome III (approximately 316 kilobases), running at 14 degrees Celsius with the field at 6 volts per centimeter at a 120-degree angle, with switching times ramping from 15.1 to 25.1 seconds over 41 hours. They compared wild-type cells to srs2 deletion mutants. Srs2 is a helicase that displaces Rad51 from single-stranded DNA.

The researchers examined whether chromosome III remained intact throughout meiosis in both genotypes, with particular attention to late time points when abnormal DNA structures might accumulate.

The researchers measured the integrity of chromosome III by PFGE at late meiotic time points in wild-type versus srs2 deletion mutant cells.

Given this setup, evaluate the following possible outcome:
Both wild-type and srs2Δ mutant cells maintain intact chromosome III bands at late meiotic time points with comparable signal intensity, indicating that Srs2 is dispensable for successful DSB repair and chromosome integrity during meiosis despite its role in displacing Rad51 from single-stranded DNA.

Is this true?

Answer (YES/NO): NO